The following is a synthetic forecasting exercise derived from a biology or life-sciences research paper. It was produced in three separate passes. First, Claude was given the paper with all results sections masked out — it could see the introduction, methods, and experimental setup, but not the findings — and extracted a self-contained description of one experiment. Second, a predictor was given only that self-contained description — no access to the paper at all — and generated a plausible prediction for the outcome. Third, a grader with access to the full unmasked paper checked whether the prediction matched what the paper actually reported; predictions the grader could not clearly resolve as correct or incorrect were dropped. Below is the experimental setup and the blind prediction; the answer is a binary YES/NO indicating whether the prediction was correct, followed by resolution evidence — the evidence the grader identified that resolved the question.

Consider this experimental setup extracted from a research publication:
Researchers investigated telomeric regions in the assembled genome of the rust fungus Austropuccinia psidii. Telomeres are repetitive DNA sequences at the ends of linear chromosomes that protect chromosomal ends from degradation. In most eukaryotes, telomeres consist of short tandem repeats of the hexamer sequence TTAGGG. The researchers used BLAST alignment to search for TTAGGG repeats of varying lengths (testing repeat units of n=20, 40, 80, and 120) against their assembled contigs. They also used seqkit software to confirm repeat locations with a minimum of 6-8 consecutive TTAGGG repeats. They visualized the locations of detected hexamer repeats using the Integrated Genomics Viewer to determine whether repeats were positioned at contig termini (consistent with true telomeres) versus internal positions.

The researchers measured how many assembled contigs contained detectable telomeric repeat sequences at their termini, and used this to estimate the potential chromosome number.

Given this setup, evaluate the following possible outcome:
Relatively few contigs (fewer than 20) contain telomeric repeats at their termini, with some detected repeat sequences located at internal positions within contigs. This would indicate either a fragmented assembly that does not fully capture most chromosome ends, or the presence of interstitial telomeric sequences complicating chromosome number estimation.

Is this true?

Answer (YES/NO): NO